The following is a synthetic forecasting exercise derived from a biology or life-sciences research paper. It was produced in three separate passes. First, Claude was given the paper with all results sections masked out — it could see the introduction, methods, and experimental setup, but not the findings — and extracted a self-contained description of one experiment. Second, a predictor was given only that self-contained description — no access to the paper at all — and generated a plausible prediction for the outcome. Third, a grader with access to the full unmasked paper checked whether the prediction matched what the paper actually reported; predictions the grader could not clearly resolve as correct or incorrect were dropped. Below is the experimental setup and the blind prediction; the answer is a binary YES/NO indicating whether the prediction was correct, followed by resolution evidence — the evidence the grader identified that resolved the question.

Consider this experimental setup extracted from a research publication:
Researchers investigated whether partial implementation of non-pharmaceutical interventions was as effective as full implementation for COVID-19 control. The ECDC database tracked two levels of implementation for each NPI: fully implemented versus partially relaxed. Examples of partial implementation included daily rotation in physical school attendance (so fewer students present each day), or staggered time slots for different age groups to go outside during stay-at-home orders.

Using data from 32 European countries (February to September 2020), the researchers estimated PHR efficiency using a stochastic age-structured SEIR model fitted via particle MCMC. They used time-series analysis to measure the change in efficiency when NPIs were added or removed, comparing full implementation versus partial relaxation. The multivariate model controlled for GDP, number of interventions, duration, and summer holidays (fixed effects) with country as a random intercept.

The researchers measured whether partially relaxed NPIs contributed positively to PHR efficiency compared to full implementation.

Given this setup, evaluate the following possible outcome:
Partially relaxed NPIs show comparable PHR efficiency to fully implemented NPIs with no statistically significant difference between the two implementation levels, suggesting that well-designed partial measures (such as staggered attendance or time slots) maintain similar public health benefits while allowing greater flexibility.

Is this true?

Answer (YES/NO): NO